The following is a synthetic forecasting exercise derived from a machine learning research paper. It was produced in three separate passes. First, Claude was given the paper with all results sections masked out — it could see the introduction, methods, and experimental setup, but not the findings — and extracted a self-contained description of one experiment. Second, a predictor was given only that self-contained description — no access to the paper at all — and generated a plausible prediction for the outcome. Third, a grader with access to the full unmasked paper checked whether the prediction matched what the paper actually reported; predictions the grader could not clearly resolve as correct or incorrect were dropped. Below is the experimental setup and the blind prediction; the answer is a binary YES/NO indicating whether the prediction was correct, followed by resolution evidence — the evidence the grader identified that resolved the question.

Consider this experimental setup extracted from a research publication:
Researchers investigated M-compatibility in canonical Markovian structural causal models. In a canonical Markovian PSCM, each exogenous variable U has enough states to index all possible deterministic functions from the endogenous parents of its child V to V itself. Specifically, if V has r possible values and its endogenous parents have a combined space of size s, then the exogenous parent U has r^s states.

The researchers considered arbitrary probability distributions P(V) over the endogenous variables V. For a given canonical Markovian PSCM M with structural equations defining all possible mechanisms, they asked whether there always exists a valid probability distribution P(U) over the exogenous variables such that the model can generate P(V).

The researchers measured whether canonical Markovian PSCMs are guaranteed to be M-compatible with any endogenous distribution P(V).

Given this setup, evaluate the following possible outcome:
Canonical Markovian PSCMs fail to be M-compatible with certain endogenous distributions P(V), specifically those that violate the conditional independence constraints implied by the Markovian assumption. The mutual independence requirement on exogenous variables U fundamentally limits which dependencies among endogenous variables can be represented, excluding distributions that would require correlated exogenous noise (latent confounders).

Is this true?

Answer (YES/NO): NO